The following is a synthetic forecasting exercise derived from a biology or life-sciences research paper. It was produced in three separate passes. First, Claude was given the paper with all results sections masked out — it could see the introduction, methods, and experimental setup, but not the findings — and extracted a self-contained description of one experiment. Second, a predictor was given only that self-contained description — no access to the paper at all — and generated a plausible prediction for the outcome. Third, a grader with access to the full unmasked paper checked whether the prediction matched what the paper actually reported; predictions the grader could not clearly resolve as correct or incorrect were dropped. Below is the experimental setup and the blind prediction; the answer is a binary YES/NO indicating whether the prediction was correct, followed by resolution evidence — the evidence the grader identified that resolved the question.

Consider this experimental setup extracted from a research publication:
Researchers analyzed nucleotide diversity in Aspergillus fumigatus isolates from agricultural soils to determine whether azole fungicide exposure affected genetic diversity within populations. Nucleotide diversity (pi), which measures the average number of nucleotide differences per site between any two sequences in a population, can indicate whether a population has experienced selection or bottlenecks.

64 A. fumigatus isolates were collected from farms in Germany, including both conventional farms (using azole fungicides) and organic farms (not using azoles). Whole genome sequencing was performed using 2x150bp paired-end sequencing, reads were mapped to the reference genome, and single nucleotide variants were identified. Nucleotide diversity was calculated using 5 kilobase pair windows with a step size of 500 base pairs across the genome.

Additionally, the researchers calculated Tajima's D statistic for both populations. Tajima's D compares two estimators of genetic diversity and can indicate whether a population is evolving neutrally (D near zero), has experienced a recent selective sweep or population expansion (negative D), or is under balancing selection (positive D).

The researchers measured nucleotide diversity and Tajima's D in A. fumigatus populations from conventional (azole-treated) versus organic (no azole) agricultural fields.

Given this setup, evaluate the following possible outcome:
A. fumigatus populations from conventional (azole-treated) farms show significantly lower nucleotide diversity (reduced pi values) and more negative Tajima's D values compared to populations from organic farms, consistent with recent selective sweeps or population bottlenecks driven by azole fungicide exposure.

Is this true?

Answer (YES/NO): NO